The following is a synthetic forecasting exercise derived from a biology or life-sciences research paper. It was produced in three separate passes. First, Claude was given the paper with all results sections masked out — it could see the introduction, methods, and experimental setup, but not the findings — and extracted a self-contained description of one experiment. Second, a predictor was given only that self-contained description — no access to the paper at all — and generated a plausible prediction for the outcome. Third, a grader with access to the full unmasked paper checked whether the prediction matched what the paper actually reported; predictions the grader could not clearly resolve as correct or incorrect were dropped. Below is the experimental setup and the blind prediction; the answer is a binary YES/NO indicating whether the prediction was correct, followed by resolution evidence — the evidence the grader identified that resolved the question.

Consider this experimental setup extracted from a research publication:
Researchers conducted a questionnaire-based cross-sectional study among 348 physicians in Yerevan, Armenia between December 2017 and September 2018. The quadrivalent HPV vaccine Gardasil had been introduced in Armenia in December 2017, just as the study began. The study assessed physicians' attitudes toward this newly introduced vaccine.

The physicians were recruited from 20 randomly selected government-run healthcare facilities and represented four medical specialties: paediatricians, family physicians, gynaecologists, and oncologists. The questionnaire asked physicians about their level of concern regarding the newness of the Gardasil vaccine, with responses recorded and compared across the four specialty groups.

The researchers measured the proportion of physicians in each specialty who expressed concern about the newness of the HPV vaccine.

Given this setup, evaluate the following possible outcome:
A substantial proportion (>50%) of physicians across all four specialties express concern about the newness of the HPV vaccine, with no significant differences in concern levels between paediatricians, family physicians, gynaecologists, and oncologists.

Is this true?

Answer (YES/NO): NO